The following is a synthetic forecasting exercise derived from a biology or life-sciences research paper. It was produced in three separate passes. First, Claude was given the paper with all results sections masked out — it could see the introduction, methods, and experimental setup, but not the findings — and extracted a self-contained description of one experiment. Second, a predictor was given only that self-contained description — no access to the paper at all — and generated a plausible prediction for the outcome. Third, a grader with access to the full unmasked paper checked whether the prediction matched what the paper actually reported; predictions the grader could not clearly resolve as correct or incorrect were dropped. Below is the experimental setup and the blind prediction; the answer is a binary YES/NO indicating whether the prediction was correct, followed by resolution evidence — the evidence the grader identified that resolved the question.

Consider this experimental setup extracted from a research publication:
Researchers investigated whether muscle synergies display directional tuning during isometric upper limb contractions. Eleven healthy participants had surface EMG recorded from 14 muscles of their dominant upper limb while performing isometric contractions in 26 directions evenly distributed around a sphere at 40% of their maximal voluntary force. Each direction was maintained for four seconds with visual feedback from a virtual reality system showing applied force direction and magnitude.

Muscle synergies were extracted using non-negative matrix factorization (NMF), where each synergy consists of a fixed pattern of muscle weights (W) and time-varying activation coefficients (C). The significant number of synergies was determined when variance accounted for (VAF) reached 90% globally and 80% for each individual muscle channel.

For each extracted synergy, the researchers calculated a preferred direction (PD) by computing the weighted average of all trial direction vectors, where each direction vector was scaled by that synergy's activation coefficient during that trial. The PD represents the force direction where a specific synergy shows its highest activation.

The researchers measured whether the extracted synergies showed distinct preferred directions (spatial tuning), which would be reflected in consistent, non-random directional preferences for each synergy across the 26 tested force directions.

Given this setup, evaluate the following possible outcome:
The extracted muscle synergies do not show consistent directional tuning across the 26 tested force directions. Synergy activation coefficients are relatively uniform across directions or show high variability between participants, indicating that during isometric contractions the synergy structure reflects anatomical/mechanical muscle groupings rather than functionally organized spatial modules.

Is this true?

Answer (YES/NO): NO